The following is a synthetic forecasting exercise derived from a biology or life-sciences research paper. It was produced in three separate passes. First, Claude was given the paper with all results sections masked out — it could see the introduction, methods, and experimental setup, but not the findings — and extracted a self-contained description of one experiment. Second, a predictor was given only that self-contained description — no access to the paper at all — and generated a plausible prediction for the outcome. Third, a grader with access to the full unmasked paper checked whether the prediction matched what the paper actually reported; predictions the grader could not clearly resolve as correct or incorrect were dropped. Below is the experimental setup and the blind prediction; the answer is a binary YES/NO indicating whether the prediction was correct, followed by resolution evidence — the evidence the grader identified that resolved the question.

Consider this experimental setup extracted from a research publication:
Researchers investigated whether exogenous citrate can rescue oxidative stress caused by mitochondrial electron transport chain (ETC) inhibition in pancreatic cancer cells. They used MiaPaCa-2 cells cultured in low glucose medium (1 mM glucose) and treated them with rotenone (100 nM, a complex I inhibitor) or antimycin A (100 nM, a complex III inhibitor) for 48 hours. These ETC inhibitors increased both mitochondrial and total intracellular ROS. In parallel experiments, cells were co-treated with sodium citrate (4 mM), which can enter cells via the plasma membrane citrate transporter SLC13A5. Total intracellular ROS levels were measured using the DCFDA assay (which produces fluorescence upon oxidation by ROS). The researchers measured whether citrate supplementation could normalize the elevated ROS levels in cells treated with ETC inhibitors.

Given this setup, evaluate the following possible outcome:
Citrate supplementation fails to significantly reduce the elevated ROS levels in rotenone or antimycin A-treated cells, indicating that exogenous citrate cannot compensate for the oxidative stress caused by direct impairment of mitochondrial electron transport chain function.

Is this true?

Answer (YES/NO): NO